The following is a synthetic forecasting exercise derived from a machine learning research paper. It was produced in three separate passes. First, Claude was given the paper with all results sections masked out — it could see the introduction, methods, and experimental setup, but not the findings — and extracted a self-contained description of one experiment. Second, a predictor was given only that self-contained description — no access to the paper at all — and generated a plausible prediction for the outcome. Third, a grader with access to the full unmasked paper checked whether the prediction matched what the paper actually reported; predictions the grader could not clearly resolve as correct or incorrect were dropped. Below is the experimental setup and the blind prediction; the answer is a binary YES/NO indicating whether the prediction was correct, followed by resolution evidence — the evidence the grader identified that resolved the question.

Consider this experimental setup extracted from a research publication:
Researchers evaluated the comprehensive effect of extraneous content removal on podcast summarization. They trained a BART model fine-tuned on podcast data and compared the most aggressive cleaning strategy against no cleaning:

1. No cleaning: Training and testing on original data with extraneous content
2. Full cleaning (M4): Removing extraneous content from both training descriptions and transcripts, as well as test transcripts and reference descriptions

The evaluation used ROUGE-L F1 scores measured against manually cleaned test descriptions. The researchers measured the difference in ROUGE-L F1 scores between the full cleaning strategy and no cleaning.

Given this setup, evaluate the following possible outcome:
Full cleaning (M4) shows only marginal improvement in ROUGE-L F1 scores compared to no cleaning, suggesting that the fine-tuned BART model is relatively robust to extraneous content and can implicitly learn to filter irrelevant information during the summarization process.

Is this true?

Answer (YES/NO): NO